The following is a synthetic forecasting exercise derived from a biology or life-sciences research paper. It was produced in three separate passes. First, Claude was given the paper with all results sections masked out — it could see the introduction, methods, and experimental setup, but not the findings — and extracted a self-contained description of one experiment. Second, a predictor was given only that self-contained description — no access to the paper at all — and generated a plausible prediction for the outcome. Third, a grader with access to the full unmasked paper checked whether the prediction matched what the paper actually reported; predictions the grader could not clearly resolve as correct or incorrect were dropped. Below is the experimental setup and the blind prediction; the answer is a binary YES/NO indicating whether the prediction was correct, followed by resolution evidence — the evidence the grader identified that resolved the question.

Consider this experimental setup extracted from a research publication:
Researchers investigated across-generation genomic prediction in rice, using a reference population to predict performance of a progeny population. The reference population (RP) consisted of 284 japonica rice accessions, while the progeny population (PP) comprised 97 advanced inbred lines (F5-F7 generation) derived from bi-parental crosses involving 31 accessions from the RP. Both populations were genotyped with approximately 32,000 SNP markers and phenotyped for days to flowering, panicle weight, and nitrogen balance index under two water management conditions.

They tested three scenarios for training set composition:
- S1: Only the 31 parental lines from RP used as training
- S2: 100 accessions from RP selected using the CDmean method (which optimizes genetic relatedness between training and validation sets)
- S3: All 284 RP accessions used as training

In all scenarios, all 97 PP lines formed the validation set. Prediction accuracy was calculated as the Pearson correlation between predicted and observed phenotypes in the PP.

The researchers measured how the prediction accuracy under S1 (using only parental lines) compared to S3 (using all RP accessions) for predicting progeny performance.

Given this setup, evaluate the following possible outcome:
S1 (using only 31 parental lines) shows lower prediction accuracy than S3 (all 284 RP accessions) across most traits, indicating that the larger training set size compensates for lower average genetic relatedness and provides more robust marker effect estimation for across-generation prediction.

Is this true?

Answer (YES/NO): YES